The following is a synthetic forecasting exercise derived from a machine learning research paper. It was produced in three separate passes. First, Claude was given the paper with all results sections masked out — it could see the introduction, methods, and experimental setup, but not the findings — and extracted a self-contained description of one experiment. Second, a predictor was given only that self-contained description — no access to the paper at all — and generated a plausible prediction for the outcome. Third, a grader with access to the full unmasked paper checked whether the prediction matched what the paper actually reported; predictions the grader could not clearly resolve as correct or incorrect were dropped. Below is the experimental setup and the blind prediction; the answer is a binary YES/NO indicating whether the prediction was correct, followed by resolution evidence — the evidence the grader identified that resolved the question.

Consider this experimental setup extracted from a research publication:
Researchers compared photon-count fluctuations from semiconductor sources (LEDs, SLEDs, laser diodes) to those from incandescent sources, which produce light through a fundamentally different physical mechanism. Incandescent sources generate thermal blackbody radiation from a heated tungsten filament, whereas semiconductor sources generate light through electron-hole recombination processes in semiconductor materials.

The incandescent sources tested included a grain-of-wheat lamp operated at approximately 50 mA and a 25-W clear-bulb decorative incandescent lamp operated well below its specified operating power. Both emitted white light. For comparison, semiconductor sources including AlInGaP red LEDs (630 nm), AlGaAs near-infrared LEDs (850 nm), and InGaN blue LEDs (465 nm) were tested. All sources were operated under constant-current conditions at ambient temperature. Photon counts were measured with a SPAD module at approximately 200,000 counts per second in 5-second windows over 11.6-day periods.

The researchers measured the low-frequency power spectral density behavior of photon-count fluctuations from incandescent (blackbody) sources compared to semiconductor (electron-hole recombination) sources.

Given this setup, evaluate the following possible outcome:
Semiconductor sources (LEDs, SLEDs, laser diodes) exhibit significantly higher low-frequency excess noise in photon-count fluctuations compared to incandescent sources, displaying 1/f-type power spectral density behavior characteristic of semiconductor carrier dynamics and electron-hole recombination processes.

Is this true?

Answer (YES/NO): NO